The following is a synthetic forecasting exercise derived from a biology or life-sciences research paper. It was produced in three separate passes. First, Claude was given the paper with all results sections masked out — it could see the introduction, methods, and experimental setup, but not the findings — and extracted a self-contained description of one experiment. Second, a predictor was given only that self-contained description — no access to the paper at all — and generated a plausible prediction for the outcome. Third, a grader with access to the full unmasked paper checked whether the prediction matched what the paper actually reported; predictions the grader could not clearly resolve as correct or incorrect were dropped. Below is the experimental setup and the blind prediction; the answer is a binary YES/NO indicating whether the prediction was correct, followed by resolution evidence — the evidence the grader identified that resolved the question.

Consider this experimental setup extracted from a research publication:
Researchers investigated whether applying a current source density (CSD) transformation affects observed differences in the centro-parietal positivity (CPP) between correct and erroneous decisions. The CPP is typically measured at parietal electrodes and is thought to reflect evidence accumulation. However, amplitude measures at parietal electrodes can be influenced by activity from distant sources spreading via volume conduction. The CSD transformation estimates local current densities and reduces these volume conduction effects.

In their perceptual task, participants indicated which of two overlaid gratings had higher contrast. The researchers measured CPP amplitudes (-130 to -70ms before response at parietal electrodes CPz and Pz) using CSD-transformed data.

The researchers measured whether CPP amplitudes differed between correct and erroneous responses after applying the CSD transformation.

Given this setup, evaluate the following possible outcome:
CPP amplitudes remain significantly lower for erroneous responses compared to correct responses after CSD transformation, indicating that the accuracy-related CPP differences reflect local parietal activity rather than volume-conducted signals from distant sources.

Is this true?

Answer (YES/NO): YES